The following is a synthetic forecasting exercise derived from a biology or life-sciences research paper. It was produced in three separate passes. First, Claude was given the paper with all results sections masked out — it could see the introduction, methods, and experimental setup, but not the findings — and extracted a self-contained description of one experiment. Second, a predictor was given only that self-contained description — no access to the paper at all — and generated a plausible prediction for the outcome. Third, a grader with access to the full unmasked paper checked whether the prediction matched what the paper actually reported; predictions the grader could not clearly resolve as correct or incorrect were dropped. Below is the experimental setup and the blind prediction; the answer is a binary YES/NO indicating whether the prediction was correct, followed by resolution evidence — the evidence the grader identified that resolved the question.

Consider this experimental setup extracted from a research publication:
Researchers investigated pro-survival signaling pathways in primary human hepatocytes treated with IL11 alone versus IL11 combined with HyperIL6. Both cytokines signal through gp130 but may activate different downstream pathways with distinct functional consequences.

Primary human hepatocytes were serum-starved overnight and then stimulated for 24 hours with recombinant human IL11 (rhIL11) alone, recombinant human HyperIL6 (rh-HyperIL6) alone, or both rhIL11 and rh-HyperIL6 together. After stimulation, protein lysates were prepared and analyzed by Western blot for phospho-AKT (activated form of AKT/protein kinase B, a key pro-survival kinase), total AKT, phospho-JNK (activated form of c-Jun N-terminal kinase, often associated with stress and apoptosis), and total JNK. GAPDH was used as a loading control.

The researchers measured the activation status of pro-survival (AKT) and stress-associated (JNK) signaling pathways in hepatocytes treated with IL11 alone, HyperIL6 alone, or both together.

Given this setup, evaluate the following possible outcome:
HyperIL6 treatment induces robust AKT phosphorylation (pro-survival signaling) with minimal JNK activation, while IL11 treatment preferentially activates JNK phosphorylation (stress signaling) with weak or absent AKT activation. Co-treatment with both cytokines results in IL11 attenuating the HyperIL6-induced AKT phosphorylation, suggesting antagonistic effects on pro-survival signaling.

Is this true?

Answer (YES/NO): NO